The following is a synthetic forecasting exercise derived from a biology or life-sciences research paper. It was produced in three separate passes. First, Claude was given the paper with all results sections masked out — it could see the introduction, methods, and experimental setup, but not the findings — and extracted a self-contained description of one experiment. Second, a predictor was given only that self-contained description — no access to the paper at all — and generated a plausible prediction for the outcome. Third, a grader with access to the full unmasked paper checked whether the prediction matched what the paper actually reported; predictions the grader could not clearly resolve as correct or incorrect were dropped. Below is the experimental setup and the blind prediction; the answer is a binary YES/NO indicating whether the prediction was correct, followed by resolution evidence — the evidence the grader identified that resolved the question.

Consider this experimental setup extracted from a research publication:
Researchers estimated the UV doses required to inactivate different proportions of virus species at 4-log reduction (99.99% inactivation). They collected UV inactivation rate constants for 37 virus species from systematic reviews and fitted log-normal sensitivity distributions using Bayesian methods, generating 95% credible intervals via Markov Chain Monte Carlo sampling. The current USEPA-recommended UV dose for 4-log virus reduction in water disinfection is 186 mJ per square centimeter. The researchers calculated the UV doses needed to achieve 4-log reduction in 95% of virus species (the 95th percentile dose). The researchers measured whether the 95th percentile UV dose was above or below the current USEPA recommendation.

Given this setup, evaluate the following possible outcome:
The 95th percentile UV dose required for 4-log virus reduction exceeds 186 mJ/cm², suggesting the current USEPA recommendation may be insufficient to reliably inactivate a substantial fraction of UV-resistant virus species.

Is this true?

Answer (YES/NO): YES